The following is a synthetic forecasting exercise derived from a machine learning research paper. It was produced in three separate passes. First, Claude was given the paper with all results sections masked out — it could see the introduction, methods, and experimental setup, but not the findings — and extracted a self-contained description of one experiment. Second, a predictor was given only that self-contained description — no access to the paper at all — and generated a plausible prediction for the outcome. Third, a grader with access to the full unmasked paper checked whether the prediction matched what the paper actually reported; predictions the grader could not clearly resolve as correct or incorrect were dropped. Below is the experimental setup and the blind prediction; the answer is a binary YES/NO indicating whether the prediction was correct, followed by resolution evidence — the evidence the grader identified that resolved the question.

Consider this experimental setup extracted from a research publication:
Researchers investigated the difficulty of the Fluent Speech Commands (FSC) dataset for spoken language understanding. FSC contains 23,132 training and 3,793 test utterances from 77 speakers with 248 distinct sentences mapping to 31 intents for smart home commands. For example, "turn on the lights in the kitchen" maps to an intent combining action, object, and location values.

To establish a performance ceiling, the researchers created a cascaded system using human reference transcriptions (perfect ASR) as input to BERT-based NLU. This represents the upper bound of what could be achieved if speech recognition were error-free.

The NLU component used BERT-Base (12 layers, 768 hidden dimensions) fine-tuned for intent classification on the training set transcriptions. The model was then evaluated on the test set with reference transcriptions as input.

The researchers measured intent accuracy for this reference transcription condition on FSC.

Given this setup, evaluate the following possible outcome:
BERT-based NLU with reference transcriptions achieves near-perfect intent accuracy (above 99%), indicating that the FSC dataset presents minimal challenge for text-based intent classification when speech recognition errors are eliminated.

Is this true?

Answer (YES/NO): YES